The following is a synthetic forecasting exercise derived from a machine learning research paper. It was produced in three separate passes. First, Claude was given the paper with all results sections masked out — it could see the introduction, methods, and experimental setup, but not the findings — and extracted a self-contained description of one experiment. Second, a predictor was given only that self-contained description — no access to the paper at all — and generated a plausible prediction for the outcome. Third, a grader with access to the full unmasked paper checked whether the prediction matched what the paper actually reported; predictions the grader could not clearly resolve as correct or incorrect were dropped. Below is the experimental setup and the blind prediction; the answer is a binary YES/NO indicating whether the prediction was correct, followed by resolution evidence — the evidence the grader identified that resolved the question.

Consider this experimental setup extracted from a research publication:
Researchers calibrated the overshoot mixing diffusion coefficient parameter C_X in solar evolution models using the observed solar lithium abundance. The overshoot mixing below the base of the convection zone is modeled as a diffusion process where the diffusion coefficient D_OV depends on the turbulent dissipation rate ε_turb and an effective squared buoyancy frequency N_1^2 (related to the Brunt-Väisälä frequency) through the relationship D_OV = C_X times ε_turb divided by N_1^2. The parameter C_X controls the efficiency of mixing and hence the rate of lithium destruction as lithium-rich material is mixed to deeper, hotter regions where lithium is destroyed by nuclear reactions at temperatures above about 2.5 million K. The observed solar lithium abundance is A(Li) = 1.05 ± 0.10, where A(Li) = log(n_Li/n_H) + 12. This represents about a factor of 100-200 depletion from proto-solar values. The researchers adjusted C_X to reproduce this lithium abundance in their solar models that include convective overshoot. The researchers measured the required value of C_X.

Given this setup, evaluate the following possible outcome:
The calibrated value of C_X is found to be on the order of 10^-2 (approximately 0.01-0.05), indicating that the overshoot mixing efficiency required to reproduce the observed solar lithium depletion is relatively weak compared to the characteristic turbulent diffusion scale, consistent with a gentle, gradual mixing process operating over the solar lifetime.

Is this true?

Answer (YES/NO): NO